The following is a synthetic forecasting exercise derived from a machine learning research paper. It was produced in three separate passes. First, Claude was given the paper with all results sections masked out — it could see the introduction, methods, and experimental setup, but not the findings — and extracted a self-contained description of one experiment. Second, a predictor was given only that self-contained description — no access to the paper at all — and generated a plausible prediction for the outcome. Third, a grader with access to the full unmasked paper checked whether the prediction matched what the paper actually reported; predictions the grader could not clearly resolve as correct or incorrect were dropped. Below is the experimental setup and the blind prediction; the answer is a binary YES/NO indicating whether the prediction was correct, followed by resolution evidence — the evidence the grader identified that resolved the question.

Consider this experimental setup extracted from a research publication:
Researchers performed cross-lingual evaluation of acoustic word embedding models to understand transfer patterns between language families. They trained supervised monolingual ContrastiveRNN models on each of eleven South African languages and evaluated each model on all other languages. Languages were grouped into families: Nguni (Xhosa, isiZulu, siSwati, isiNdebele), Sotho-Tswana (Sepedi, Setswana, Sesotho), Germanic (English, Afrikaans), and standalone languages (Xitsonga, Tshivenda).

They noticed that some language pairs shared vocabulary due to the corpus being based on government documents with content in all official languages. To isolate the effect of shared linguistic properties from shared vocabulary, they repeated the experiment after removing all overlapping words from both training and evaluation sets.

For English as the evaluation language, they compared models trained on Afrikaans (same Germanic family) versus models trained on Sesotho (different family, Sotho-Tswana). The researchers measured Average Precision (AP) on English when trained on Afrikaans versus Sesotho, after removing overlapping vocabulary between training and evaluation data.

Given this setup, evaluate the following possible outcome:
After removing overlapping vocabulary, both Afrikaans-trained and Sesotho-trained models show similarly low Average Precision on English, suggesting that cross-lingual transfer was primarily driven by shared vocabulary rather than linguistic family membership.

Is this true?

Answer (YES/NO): NO